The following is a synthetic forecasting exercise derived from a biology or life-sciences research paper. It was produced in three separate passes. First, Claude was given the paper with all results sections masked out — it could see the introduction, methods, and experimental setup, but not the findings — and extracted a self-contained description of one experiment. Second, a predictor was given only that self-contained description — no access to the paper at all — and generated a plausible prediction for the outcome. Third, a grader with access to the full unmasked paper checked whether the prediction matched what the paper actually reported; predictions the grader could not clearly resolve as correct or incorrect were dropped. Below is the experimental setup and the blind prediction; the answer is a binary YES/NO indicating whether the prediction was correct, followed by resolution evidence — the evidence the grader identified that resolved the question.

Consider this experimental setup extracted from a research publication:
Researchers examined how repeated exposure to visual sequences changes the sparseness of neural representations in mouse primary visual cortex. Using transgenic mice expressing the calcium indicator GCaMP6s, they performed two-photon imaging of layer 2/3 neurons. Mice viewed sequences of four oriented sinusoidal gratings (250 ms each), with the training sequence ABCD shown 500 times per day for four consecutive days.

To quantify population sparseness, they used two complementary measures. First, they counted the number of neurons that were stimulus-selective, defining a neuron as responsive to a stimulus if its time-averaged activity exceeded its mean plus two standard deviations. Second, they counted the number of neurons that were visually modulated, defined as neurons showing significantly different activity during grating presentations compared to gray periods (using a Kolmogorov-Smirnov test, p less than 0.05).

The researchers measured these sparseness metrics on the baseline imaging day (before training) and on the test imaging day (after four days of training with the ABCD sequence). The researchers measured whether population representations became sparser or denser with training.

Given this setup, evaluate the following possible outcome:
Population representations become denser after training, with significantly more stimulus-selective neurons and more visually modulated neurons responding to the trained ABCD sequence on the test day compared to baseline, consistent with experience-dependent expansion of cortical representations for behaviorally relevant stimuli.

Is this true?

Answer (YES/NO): NO